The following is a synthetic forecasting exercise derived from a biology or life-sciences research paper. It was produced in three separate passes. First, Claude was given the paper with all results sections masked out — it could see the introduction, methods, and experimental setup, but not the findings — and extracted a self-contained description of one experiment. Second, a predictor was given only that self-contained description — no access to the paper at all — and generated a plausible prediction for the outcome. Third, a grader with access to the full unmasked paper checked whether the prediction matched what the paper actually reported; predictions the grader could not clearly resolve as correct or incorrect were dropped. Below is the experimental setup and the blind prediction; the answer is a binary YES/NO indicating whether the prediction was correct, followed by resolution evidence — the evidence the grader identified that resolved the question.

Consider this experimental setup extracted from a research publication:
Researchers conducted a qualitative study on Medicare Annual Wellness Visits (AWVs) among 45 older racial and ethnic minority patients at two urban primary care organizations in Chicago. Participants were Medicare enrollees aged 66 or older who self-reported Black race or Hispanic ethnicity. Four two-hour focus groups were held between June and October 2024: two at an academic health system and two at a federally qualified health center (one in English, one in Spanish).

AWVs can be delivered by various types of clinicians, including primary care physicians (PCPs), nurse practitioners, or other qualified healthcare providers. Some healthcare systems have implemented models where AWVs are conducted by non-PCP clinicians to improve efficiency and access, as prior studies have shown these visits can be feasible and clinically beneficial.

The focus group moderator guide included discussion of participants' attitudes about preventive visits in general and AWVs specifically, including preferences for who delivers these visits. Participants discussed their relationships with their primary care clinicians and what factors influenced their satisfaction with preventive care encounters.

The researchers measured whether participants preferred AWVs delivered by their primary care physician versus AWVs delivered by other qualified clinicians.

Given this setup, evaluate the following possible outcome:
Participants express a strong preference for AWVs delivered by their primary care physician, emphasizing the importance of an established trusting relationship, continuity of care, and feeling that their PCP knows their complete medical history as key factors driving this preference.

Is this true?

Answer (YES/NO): NO